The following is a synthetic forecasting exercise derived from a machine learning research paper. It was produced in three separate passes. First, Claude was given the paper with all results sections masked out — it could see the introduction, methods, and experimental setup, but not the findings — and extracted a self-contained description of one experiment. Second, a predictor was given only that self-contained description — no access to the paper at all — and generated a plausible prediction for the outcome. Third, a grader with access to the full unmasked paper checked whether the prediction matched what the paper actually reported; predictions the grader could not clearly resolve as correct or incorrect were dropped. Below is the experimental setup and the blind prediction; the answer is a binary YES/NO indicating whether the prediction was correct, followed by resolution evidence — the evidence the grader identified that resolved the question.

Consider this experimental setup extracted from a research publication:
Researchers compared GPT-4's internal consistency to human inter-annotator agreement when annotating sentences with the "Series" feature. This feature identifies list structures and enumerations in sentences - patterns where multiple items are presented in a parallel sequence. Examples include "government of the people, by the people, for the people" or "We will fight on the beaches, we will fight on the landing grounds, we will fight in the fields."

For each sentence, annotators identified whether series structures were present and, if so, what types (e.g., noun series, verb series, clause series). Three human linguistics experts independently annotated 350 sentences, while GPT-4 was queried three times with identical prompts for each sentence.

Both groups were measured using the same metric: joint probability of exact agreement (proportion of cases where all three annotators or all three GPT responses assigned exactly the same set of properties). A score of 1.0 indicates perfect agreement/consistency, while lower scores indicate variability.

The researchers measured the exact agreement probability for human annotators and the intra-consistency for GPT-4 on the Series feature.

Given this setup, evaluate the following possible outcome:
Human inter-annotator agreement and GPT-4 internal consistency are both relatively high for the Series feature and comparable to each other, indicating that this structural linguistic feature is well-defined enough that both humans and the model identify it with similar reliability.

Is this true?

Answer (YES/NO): NO